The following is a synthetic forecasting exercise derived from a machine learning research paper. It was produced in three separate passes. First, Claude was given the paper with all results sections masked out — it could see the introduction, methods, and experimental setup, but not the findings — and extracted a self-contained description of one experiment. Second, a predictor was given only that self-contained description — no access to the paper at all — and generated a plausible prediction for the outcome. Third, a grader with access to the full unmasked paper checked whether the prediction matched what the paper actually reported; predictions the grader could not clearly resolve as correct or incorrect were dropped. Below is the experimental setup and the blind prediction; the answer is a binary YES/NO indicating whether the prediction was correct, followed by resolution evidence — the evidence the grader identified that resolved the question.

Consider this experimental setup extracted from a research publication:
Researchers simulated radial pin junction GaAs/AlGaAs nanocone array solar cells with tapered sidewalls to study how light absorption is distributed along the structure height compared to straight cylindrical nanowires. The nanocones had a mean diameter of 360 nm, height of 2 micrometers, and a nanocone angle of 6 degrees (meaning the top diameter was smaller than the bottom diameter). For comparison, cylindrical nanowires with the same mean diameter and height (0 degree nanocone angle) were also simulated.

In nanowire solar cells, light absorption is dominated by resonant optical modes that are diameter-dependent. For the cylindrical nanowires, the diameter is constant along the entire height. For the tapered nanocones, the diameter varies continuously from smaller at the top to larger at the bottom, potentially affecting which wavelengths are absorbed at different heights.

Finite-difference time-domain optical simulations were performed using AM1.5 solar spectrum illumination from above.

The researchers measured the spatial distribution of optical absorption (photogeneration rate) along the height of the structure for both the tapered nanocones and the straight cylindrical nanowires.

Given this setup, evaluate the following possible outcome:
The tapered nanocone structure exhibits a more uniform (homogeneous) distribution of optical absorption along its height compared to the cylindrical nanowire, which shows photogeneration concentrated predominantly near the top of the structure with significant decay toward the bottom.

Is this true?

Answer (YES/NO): YES